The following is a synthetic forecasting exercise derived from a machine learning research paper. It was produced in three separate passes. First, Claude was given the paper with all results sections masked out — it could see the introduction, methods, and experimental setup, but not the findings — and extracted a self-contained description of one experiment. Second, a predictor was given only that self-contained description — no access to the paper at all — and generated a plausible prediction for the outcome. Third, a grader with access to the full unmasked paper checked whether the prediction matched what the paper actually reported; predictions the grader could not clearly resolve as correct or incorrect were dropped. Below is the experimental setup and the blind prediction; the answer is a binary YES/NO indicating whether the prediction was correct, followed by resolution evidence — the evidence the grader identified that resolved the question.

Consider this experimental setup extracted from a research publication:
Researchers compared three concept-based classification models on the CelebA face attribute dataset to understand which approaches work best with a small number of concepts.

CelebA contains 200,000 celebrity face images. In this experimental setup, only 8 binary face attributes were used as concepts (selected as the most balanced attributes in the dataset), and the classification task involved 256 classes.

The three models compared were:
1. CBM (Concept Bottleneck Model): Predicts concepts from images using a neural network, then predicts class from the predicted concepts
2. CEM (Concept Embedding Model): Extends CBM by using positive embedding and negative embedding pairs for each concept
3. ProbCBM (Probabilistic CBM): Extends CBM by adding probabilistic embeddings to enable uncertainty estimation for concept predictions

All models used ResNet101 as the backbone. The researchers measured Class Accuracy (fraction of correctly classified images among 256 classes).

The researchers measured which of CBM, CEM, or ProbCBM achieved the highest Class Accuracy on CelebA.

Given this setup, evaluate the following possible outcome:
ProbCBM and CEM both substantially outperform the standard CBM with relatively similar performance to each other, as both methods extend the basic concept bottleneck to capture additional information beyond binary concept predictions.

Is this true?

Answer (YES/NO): NO